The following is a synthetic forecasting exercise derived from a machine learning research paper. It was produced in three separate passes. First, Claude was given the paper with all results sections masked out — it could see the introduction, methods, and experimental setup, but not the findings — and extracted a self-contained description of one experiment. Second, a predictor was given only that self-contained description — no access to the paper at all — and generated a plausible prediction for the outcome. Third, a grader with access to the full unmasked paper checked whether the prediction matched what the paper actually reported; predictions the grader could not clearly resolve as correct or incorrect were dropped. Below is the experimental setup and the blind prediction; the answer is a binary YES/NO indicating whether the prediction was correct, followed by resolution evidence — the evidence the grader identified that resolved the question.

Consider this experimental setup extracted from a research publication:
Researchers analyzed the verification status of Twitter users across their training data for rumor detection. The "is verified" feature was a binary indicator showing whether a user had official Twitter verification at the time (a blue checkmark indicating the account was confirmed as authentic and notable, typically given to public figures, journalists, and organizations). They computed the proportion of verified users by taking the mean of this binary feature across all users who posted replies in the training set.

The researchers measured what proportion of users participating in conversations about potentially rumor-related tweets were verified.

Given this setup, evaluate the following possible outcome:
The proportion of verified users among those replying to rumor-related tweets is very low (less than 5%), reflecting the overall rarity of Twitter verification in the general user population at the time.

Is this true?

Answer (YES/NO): YES